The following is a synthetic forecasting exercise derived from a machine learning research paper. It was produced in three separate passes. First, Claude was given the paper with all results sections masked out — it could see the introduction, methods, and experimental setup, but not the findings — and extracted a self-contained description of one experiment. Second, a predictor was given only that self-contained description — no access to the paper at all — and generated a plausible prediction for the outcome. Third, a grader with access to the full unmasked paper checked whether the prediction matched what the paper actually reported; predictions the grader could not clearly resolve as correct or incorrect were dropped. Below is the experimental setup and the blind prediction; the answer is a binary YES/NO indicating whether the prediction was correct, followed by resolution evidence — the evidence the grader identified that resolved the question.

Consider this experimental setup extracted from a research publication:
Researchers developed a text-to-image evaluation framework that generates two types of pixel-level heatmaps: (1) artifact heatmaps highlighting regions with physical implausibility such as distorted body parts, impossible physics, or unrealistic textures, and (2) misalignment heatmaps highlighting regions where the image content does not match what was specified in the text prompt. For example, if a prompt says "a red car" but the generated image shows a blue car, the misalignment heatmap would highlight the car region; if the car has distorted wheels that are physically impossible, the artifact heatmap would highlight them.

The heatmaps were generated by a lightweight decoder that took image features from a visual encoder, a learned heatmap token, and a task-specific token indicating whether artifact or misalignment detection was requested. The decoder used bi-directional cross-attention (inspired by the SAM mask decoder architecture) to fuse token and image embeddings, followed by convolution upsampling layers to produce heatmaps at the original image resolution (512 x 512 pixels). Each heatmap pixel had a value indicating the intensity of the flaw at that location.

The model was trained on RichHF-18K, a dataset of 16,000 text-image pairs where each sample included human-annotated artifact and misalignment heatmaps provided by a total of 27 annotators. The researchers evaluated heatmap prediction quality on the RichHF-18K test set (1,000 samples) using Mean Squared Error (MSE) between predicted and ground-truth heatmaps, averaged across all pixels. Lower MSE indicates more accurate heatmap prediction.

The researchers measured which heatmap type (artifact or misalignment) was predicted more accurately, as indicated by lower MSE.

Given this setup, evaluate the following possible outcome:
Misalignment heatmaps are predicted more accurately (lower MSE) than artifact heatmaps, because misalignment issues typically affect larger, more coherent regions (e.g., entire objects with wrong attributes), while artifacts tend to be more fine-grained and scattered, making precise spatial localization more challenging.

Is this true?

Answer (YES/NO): YES